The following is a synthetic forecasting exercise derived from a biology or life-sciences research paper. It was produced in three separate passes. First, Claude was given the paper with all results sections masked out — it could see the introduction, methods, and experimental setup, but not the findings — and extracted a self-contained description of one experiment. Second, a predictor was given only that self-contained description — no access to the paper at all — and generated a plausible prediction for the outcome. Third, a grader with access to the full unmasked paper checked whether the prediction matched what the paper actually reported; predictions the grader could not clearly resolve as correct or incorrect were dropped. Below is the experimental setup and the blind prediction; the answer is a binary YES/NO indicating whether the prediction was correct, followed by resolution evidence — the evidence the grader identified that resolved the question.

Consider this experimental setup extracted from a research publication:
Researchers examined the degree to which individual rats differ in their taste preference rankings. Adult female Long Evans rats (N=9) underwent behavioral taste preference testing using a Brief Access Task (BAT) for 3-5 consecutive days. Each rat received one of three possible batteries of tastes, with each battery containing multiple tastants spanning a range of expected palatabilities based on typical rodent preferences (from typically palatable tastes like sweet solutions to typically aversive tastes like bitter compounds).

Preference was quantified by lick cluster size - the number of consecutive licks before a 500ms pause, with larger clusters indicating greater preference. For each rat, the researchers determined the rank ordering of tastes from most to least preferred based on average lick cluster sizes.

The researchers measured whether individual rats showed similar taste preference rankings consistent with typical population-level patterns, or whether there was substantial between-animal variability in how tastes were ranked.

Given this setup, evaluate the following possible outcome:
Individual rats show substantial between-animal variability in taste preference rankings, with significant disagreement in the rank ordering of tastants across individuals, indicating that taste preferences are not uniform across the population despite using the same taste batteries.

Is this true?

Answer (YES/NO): YES